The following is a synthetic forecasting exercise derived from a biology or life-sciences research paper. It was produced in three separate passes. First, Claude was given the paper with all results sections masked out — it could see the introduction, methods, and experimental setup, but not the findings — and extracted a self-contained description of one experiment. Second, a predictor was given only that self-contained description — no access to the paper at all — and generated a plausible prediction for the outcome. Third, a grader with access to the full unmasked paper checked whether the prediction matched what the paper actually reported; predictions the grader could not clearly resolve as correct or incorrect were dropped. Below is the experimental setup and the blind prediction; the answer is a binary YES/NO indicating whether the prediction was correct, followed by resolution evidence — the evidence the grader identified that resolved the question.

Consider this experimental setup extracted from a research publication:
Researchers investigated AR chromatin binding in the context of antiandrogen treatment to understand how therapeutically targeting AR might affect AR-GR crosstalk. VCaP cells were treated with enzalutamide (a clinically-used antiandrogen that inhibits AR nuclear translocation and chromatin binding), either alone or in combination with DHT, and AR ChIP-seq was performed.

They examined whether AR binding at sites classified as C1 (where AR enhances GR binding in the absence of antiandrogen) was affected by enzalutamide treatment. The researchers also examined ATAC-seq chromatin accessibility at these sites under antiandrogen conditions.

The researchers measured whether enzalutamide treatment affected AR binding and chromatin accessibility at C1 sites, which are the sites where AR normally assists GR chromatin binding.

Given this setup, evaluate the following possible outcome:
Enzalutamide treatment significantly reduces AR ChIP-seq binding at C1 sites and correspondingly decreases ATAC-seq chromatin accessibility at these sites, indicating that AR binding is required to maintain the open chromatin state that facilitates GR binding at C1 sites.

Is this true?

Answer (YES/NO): YES